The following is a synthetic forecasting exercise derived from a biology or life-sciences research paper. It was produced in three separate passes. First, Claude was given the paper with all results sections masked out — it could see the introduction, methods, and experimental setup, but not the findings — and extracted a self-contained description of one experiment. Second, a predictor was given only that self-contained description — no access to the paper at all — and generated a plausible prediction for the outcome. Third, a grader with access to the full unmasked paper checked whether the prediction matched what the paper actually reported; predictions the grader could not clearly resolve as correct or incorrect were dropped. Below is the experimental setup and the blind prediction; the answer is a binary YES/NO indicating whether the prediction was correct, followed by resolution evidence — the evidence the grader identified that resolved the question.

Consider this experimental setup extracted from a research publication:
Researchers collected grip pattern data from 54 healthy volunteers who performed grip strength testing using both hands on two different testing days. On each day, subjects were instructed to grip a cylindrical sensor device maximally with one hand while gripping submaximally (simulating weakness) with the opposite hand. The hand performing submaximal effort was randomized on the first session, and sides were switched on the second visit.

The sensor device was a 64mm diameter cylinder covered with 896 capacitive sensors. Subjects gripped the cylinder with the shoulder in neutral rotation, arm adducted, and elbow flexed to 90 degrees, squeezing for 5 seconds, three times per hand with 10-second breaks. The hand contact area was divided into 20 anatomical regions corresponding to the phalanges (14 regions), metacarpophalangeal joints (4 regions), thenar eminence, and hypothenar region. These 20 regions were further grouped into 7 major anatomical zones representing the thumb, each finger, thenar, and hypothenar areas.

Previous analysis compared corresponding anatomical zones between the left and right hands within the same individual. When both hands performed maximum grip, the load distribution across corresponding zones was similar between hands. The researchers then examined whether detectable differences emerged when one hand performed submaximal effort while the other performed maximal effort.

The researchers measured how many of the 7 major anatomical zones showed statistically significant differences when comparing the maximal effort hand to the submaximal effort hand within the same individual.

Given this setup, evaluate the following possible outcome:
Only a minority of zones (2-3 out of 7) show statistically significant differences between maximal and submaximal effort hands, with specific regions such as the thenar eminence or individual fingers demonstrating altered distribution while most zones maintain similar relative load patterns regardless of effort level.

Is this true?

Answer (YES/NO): NO